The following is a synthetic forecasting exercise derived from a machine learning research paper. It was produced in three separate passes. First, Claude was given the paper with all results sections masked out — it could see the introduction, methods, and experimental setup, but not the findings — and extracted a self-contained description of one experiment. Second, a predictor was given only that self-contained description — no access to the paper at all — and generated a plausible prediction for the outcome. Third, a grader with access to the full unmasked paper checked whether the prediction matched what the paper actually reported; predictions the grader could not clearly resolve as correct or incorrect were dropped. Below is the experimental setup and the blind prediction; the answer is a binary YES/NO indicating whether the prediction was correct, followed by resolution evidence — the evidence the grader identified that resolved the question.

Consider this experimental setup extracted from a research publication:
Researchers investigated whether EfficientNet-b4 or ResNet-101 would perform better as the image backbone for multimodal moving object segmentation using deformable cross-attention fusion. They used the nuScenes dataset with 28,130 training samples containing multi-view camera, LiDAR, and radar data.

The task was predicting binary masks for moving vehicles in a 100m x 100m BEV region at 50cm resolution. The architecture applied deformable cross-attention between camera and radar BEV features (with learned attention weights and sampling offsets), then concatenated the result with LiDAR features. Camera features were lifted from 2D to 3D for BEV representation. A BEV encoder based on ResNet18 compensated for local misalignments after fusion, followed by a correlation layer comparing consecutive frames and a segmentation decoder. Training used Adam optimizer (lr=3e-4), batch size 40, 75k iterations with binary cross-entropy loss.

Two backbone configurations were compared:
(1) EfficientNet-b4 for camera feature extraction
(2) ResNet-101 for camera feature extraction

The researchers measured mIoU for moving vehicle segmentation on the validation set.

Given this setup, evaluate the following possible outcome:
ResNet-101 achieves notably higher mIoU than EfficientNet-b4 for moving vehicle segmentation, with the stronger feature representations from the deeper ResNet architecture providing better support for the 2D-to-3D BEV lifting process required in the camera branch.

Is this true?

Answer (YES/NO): NO